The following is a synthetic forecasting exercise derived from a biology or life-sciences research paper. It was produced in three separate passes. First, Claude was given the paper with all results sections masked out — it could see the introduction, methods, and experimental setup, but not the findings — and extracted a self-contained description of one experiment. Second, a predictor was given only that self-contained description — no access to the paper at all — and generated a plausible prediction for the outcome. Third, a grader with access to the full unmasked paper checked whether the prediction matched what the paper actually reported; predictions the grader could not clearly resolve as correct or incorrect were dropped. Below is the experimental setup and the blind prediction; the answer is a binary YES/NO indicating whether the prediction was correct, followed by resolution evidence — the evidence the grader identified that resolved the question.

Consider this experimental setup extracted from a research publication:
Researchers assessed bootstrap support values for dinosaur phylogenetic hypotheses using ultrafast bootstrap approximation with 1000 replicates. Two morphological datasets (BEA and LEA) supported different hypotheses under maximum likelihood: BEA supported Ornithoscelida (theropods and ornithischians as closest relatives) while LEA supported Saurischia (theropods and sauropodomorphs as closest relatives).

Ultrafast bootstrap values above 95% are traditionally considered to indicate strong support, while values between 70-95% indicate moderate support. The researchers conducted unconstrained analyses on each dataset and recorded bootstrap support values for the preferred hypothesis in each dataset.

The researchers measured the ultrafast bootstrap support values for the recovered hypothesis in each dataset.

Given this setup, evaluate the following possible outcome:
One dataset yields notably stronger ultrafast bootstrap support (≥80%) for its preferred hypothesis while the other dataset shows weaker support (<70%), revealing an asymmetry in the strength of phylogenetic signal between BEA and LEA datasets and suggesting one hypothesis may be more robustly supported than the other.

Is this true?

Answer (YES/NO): NO